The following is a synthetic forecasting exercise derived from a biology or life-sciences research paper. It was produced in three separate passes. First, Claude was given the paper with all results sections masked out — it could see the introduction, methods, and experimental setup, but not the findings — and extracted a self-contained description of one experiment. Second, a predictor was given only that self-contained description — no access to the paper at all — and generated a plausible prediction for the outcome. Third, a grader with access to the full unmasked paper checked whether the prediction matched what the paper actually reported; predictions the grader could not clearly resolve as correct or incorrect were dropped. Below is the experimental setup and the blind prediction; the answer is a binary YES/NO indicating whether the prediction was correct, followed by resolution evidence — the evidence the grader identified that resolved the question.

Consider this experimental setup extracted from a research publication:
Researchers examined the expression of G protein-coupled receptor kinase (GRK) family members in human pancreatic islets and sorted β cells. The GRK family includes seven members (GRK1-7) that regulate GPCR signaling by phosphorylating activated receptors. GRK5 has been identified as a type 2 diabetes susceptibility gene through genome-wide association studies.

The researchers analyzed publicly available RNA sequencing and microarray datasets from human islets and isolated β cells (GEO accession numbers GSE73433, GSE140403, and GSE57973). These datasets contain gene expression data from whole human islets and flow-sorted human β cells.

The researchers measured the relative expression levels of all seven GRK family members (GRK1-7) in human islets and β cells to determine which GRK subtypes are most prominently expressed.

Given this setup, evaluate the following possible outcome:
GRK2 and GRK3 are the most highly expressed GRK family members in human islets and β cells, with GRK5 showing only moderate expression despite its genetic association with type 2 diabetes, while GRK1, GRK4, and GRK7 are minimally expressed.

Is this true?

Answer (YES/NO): NO